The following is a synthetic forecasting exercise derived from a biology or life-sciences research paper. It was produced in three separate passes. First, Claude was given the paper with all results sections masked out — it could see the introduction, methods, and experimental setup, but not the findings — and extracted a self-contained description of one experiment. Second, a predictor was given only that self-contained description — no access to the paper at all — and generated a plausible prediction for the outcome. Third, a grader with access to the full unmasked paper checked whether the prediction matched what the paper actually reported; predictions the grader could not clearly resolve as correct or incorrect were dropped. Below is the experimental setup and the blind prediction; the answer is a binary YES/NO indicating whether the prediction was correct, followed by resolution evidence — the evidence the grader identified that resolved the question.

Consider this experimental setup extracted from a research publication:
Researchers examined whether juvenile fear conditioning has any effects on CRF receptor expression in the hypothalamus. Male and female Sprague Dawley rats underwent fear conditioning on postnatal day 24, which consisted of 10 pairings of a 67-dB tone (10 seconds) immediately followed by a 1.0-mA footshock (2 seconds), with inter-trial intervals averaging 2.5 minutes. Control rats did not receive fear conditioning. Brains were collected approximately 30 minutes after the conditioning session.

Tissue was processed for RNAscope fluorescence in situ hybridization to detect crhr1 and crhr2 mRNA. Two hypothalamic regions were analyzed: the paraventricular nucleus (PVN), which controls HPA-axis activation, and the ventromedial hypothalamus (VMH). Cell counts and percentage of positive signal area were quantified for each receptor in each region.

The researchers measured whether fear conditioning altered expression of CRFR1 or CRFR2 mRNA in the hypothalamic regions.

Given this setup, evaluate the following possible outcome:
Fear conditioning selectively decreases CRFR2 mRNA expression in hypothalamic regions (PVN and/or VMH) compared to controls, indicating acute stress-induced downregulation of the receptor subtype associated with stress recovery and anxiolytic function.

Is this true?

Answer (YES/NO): NO